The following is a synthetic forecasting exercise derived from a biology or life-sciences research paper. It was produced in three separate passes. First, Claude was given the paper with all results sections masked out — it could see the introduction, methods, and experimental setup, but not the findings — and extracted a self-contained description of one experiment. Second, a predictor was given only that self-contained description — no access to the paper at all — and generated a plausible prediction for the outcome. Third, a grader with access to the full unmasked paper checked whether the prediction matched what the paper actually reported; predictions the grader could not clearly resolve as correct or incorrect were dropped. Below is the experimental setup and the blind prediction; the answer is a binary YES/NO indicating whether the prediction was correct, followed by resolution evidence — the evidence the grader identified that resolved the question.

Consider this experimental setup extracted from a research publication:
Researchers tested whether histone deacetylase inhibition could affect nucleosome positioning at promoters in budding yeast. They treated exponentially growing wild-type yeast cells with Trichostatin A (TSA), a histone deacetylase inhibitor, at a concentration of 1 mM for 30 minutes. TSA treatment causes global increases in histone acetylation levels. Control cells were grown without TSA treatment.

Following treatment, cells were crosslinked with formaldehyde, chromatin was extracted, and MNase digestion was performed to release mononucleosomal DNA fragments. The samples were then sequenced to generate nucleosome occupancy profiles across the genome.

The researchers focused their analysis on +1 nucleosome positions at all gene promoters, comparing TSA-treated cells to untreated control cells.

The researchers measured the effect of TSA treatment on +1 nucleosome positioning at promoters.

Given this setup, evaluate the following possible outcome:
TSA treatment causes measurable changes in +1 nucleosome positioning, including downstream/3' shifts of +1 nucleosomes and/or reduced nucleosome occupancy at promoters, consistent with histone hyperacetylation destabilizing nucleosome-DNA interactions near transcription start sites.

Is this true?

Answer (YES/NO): YES